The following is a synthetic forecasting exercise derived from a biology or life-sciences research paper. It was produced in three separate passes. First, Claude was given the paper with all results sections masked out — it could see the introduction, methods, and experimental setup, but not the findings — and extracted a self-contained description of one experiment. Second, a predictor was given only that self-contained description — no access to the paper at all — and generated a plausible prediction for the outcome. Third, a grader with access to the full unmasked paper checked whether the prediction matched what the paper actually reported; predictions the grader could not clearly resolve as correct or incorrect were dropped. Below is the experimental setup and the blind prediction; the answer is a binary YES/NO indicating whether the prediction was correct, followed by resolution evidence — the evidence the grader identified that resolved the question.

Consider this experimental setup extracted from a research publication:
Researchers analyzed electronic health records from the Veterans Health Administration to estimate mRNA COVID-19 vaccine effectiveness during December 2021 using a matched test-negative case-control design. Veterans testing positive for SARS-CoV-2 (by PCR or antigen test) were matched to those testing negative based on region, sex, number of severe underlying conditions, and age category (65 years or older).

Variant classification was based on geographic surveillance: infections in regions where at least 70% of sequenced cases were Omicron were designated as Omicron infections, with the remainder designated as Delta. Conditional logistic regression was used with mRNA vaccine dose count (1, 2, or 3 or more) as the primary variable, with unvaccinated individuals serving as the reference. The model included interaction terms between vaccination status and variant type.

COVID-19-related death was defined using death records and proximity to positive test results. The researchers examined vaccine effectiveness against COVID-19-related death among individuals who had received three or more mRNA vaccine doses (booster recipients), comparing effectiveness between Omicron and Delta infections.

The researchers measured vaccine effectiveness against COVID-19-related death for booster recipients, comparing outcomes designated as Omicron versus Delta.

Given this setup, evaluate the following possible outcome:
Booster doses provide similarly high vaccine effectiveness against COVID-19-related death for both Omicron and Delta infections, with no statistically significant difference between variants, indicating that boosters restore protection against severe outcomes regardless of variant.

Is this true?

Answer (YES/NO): YES